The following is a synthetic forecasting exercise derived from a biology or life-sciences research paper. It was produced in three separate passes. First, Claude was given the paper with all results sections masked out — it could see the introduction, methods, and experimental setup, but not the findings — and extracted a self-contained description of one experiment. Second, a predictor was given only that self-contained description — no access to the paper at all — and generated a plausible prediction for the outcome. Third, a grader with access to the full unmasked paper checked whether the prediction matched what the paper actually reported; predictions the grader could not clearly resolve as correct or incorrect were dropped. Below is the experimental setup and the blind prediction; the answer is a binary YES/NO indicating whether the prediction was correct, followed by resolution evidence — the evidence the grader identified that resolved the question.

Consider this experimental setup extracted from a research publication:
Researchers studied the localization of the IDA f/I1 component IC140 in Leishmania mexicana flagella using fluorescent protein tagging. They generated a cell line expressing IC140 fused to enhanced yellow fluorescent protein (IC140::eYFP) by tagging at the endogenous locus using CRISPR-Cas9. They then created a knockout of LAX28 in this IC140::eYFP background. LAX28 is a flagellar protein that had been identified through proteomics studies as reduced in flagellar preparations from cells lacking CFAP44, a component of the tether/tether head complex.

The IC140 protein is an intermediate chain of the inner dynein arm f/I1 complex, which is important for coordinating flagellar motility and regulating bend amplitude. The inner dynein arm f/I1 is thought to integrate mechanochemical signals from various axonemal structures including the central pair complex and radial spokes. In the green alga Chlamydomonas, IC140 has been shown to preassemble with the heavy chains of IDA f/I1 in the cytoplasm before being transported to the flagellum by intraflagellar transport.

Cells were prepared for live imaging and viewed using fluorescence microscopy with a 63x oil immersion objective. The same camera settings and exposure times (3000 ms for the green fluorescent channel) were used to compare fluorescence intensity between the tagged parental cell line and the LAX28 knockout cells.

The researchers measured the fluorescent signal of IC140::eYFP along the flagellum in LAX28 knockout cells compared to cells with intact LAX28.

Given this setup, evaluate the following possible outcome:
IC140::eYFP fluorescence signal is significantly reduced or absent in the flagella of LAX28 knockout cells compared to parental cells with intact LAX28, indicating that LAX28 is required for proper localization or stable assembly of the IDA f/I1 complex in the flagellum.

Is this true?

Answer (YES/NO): YES